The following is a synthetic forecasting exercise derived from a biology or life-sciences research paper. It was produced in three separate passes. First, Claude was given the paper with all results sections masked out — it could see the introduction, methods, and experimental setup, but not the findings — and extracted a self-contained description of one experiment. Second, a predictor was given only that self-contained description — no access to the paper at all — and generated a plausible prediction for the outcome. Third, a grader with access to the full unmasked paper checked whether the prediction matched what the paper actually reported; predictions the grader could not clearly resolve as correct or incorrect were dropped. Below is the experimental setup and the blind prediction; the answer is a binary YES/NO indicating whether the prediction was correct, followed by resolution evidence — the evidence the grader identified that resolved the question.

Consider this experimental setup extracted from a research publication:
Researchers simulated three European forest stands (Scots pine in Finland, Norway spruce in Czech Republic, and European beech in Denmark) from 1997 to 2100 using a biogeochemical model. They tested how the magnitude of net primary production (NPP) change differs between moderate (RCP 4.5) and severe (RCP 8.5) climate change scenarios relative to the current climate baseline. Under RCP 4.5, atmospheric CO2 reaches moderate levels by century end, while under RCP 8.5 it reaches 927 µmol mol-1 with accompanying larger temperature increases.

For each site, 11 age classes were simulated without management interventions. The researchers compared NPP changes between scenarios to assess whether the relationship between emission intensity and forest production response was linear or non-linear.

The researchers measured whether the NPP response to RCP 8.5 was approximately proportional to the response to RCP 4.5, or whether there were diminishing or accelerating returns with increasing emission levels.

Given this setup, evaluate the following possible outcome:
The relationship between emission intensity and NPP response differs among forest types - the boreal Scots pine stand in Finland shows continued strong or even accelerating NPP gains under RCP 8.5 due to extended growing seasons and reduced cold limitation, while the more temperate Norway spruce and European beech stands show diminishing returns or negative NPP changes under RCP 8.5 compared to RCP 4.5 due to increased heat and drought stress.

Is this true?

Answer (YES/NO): NO